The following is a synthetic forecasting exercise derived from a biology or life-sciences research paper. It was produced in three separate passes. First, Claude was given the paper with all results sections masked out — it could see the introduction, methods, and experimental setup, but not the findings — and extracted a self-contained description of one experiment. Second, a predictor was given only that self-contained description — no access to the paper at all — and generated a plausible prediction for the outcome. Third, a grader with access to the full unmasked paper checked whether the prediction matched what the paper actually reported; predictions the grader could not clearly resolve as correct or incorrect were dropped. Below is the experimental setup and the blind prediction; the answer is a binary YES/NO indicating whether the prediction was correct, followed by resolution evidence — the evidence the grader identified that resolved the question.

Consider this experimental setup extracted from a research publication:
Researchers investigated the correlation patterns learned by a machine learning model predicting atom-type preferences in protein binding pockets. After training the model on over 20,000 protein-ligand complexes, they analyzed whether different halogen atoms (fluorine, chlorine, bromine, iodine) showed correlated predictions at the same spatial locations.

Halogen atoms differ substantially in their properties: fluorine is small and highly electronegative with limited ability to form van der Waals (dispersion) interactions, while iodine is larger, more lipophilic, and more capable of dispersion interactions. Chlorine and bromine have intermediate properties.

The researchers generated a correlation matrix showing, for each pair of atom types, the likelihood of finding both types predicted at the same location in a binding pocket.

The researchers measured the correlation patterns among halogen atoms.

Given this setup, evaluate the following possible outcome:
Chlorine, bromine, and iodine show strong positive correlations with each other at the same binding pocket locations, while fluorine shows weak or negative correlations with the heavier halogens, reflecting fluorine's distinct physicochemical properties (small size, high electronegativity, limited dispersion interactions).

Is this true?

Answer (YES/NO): NO